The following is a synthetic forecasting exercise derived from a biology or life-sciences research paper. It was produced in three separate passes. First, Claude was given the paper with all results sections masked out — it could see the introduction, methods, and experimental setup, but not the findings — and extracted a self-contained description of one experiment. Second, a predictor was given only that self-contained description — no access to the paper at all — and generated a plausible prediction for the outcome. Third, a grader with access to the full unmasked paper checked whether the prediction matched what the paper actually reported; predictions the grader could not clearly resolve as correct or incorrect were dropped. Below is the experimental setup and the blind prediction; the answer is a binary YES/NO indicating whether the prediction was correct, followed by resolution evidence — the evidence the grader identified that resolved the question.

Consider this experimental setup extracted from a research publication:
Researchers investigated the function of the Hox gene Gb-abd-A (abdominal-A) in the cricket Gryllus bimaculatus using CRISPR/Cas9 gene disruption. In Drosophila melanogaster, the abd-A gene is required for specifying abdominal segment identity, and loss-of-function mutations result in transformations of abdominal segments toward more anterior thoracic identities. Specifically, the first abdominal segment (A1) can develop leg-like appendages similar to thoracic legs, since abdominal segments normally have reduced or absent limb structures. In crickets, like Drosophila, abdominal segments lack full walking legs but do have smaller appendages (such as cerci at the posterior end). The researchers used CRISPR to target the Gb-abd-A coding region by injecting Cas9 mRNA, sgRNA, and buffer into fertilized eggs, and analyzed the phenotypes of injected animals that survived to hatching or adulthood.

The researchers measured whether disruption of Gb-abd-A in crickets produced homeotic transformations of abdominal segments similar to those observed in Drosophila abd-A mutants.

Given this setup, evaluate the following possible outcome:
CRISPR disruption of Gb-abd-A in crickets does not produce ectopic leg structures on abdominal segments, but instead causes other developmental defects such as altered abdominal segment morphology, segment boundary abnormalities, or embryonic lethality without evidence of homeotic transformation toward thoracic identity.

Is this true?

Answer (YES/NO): NO